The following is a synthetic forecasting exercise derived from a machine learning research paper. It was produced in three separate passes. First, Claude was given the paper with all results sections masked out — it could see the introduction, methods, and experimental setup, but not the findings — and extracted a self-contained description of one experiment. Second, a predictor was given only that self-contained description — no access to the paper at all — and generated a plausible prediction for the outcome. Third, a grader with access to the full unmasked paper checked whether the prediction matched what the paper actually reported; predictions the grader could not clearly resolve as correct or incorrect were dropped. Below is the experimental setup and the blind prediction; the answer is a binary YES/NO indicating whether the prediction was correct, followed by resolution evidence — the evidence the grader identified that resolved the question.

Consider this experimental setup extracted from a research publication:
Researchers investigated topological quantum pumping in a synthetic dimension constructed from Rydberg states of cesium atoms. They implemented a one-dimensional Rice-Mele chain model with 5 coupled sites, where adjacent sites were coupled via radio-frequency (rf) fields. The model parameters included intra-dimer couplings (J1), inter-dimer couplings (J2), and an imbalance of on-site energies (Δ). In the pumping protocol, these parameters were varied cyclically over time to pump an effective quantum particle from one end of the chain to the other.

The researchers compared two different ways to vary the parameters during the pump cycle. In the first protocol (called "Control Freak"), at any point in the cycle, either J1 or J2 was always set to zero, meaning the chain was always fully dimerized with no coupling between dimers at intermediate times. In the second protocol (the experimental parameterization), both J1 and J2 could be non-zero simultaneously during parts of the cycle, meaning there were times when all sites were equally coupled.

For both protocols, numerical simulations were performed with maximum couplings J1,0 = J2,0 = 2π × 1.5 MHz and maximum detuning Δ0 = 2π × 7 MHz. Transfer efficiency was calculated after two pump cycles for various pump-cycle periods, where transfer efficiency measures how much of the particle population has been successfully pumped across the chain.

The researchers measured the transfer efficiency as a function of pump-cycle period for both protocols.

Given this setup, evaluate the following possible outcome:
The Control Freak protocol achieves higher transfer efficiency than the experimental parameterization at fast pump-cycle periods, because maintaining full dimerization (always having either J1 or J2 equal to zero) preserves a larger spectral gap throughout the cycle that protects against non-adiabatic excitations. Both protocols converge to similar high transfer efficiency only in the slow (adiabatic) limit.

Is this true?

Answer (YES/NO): NO